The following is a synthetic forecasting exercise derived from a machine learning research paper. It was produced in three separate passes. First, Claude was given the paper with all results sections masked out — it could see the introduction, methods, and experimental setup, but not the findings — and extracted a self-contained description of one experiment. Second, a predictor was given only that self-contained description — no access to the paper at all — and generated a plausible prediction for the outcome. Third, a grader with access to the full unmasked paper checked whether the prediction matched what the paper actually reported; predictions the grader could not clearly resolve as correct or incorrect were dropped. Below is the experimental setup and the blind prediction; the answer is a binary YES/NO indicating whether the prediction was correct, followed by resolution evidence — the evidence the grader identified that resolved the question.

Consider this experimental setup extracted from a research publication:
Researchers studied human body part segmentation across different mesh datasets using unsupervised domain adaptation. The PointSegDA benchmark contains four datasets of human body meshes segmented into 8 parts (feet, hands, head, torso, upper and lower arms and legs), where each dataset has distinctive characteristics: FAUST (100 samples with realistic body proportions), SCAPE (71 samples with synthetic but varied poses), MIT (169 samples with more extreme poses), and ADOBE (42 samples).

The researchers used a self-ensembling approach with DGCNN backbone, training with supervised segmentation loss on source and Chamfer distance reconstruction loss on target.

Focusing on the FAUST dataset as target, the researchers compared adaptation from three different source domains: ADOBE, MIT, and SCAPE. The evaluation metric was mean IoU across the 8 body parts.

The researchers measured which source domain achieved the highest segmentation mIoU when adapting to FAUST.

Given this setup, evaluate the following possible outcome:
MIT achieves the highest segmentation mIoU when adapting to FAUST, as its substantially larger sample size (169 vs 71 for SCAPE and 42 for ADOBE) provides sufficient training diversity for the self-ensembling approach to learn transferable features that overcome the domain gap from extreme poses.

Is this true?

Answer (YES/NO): NO